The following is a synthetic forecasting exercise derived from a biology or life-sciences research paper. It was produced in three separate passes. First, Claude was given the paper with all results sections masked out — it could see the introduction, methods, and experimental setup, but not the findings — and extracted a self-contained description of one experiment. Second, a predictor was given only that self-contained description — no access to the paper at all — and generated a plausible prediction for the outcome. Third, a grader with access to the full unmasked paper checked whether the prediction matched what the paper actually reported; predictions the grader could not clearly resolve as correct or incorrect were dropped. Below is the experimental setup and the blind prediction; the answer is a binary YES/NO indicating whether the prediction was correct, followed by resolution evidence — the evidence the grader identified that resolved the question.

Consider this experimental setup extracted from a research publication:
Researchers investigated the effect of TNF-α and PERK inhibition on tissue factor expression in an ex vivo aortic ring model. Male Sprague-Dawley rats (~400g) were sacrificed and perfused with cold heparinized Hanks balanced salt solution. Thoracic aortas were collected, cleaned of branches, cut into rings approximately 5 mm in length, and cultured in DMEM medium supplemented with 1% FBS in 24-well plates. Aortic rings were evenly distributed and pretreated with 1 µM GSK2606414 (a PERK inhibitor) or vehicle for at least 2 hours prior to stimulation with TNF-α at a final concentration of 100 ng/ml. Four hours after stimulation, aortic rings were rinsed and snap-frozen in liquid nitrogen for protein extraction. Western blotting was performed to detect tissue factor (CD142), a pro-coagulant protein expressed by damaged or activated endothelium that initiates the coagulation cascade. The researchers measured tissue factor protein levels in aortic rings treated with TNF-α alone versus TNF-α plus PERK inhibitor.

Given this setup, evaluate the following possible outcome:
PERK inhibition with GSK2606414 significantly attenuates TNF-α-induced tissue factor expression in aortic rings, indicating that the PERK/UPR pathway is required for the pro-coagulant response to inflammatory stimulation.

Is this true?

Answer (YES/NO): YES